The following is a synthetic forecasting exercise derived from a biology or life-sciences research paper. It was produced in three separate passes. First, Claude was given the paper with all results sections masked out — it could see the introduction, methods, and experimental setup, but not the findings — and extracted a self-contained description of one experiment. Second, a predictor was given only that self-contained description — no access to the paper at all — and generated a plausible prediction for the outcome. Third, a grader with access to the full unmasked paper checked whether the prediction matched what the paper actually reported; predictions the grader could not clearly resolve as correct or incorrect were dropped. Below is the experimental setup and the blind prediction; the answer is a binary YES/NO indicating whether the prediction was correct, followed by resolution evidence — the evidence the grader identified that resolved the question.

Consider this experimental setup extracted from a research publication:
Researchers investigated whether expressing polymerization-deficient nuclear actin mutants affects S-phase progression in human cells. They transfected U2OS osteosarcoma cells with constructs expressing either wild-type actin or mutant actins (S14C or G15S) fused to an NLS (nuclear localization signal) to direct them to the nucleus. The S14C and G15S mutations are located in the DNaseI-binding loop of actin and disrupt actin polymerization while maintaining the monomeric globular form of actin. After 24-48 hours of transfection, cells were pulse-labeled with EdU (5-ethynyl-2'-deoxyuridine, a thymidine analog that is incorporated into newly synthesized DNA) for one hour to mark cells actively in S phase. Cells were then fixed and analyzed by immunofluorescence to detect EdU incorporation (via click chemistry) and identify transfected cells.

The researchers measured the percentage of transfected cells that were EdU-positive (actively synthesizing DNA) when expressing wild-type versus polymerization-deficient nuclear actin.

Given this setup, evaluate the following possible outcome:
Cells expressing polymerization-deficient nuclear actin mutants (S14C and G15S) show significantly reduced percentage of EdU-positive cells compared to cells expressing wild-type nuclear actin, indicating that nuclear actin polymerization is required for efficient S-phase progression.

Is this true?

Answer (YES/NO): NO